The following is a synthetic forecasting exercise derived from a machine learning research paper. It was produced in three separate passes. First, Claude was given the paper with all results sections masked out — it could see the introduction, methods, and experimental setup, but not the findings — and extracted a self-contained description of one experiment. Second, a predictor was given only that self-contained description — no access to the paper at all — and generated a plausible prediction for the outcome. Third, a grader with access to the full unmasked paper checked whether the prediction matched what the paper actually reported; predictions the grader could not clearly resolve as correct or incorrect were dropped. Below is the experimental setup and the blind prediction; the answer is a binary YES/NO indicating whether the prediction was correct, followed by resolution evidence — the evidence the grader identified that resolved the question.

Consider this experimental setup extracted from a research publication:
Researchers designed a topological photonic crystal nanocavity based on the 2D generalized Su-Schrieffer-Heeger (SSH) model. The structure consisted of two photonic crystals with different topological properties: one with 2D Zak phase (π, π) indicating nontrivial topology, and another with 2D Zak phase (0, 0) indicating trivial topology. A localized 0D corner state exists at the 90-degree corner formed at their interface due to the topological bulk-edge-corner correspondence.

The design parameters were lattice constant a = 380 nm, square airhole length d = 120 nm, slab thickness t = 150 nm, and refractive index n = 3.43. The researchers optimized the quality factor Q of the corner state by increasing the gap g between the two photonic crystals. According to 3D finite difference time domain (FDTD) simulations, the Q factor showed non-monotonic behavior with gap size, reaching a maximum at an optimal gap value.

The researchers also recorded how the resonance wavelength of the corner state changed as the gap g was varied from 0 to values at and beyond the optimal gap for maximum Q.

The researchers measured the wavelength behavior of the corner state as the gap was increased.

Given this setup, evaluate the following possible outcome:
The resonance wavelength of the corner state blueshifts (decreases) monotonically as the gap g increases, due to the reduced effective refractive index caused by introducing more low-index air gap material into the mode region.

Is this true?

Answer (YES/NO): NO